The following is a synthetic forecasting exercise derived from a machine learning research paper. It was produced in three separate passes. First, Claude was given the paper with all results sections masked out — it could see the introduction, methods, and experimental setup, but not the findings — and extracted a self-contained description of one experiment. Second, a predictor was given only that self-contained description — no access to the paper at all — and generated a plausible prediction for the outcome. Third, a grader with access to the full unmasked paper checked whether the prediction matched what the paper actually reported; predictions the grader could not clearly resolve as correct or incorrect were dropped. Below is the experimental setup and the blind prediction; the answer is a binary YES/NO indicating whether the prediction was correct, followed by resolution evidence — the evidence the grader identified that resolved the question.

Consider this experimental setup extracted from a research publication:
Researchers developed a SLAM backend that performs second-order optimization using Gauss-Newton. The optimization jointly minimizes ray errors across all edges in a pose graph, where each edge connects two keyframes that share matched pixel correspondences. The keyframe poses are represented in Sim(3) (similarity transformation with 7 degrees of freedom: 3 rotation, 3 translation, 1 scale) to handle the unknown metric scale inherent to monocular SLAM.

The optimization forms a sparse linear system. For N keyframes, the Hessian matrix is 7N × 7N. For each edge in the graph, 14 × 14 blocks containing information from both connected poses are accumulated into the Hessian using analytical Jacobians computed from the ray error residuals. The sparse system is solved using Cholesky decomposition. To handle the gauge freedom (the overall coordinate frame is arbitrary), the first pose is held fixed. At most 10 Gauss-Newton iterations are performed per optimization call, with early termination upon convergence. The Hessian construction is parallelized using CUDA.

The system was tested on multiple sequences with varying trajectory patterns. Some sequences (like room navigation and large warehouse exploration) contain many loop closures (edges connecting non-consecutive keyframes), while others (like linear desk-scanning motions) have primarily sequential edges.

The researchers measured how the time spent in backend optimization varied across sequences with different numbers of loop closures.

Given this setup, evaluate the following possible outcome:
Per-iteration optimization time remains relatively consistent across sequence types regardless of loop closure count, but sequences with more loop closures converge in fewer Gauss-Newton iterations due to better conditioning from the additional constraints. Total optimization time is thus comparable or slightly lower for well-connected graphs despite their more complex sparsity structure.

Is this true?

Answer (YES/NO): NO